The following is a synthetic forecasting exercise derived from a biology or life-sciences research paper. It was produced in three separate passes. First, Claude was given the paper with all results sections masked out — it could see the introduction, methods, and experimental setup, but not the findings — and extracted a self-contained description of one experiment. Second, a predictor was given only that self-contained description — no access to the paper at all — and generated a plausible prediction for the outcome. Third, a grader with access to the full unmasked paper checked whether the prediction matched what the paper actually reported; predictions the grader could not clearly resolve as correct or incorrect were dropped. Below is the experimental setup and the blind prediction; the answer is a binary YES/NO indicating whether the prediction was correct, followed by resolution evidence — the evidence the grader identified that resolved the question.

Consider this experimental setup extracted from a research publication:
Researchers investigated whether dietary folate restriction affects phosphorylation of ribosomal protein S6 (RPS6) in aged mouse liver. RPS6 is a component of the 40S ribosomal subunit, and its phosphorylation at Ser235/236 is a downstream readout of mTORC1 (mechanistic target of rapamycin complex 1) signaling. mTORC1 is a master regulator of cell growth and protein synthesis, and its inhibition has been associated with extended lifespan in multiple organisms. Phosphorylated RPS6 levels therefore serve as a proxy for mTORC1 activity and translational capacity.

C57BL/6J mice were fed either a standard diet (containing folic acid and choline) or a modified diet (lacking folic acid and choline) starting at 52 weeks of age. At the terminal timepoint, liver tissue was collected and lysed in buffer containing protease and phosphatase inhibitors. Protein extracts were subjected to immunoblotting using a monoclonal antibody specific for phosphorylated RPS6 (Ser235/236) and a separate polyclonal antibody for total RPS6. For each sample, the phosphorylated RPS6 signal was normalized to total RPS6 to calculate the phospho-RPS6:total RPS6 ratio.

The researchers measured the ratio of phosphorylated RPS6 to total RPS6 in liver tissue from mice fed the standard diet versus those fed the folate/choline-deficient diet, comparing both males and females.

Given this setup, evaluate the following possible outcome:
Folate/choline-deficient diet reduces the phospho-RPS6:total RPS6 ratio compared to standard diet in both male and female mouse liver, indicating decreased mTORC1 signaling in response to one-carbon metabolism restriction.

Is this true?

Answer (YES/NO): NO